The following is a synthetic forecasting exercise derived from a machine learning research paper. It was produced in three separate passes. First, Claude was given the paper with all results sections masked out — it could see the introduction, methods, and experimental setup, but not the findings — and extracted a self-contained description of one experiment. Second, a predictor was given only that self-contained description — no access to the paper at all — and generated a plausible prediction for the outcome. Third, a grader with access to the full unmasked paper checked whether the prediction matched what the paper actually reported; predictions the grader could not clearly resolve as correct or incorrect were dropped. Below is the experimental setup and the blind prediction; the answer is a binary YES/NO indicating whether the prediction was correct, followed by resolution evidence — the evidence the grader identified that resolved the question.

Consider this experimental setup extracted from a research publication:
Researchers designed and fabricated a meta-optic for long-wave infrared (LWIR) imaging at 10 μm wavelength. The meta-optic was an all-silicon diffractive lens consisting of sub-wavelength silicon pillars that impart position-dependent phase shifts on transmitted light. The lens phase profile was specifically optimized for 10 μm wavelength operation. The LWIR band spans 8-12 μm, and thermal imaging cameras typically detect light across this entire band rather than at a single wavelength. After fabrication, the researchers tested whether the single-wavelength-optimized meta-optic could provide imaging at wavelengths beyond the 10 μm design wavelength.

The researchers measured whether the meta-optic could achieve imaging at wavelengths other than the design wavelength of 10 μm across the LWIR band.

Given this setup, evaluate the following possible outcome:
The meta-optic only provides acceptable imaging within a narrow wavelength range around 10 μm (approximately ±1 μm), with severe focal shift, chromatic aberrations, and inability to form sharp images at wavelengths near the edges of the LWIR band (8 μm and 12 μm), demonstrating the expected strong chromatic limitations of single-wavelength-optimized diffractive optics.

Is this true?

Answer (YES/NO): NO